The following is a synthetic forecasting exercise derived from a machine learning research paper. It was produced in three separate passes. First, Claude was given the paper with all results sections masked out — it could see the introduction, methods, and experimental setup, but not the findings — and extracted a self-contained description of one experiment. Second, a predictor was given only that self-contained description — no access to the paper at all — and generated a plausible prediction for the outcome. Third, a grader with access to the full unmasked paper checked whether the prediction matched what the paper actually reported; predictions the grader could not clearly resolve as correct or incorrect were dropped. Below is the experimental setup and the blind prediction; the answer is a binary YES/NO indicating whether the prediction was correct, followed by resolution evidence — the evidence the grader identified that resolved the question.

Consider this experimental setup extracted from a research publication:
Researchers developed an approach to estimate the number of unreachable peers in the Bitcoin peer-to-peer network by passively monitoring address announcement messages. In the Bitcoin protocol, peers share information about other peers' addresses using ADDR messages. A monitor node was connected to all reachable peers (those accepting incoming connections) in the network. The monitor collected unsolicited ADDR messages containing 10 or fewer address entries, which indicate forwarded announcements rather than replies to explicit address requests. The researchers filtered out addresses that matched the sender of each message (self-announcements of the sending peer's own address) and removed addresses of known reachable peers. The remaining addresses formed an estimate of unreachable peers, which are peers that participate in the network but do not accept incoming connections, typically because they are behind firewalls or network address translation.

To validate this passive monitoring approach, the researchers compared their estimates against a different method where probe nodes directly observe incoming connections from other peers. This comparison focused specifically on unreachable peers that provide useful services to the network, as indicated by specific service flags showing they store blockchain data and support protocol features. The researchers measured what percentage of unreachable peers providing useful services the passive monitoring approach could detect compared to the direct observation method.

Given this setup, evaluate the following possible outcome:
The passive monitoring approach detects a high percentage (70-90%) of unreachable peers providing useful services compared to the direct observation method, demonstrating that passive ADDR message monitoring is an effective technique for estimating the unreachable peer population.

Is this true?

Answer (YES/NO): NO